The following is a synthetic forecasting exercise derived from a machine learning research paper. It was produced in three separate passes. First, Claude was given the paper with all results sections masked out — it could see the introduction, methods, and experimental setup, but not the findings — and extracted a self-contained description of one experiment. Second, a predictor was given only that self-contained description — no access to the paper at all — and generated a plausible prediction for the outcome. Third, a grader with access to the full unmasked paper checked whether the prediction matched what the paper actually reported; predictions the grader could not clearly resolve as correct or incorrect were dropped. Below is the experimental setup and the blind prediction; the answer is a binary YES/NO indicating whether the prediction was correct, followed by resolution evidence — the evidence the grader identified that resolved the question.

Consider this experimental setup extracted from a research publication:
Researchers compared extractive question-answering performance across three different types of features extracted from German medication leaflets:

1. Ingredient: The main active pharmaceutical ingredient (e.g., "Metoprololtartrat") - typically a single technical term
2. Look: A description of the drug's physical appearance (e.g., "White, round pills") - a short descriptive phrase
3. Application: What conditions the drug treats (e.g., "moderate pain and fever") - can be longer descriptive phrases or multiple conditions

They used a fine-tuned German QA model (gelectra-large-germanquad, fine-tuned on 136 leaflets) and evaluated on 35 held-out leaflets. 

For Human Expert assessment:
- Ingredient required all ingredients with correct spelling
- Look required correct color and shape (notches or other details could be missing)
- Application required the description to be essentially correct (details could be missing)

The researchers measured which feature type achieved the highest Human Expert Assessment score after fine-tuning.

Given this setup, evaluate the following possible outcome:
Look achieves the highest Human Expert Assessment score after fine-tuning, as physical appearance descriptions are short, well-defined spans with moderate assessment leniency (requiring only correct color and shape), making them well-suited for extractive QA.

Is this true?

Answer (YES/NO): NO